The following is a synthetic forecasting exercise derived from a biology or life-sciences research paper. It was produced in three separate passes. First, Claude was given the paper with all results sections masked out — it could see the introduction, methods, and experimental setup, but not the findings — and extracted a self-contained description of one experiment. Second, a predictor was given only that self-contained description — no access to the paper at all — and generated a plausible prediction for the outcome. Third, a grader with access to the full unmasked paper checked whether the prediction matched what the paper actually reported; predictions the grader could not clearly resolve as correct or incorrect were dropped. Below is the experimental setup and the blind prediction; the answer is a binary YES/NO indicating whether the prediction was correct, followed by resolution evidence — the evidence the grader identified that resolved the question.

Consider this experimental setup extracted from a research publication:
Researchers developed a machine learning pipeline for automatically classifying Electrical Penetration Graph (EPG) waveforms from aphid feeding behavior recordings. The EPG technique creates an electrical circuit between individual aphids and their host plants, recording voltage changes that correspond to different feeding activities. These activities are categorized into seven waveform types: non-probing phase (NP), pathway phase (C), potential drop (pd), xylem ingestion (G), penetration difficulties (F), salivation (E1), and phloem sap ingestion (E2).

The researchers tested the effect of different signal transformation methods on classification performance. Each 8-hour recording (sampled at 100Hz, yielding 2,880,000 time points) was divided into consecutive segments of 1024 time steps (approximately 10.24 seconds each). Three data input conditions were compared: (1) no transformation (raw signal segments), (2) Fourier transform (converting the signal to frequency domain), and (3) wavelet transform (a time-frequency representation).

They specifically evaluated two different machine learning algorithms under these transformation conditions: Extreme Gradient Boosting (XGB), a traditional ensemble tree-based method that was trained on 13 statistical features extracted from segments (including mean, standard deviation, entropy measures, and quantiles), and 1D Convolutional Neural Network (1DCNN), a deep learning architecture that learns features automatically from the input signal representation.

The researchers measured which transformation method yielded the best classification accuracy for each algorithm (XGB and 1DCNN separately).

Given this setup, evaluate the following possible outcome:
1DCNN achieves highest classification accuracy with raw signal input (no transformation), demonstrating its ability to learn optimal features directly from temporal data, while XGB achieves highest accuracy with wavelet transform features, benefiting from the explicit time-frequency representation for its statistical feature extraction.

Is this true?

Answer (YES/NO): YES